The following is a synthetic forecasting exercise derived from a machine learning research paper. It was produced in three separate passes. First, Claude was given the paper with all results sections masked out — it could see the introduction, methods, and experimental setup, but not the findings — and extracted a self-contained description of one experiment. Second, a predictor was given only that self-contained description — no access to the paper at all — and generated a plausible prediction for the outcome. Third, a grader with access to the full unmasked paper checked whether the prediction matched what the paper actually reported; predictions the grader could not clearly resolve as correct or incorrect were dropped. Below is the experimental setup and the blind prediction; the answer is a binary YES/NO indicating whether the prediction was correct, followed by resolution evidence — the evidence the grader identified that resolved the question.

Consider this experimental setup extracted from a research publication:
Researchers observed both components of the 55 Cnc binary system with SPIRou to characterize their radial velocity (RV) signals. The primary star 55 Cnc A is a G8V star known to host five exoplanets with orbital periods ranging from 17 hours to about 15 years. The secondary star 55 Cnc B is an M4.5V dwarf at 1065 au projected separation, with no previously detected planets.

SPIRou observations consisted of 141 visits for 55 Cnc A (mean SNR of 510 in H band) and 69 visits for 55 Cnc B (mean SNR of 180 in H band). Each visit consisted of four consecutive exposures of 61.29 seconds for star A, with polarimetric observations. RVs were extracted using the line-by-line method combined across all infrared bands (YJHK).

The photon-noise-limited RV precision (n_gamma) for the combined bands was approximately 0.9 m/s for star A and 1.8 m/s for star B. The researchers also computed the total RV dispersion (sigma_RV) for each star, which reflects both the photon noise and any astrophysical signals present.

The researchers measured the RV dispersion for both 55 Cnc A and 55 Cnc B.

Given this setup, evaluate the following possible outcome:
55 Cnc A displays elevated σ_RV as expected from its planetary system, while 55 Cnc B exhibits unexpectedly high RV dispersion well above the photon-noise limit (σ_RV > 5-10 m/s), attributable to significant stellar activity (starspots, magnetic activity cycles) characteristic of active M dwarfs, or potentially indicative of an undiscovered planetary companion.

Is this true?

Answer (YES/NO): NO